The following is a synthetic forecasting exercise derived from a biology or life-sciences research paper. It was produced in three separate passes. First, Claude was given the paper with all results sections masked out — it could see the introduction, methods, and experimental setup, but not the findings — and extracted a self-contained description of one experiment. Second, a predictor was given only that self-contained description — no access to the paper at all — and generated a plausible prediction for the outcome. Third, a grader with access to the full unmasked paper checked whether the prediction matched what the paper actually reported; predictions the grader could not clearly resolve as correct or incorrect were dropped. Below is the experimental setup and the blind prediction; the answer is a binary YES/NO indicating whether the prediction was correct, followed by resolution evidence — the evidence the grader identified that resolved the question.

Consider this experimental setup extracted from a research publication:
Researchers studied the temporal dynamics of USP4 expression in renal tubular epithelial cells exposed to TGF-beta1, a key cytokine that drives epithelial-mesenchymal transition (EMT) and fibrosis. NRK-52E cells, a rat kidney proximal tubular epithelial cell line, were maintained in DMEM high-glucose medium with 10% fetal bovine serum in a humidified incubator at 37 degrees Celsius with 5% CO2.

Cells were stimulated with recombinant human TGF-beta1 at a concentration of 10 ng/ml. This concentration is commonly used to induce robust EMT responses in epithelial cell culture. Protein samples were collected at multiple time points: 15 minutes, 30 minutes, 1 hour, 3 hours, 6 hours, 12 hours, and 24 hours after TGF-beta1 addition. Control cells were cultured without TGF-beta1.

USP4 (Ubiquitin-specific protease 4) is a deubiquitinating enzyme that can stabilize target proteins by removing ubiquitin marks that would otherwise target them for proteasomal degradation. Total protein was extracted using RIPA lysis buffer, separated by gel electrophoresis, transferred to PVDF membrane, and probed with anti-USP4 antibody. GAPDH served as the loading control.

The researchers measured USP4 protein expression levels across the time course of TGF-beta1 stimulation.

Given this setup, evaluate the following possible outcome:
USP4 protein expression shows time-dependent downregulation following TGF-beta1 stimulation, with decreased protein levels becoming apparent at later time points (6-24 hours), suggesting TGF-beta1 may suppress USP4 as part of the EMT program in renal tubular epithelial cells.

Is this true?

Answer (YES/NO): NO